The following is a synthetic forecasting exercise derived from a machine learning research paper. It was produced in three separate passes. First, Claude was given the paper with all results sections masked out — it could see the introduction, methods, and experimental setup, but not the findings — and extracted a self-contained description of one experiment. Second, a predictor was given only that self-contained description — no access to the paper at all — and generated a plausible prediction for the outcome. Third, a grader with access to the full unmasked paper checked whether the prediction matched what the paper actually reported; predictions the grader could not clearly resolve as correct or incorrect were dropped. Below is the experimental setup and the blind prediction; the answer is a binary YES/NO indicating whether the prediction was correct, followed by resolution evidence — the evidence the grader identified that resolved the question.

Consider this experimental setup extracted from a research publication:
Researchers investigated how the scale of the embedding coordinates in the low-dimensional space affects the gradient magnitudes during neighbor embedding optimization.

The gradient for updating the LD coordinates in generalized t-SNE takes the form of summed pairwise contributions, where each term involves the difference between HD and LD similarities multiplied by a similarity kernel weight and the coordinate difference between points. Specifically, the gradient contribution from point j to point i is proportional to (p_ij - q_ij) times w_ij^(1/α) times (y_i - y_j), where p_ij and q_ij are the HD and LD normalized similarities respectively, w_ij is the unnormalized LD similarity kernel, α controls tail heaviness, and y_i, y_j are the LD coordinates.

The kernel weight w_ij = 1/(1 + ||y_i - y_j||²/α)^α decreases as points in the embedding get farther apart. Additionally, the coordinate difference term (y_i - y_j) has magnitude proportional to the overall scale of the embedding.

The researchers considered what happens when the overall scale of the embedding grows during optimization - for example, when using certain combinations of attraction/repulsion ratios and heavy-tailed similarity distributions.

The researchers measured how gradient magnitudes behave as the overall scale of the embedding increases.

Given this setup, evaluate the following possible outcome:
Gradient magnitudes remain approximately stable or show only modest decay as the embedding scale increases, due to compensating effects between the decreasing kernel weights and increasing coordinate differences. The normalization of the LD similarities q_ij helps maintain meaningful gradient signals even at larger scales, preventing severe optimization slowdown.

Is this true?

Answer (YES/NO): NO